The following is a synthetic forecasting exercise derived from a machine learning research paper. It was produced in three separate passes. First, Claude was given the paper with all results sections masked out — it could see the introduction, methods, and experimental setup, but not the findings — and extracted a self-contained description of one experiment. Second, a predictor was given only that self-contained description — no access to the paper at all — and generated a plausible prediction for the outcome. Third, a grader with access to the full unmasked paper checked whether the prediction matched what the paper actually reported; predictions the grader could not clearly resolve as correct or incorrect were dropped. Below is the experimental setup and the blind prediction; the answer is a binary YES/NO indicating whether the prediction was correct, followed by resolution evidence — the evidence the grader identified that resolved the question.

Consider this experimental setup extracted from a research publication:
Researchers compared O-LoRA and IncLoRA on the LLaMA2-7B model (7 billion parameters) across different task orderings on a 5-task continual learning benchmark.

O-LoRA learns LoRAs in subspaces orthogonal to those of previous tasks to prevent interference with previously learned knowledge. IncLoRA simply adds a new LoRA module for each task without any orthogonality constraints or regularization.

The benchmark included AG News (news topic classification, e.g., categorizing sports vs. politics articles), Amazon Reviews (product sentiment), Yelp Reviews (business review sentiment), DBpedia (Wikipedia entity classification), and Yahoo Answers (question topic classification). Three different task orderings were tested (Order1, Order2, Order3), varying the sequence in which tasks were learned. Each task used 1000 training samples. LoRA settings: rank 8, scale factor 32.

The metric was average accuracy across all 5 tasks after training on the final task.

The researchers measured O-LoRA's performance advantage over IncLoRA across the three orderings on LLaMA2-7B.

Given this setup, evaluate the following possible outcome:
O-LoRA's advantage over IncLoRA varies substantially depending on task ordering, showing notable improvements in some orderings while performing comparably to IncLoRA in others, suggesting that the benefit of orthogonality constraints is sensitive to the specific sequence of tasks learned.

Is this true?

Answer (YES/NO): NO